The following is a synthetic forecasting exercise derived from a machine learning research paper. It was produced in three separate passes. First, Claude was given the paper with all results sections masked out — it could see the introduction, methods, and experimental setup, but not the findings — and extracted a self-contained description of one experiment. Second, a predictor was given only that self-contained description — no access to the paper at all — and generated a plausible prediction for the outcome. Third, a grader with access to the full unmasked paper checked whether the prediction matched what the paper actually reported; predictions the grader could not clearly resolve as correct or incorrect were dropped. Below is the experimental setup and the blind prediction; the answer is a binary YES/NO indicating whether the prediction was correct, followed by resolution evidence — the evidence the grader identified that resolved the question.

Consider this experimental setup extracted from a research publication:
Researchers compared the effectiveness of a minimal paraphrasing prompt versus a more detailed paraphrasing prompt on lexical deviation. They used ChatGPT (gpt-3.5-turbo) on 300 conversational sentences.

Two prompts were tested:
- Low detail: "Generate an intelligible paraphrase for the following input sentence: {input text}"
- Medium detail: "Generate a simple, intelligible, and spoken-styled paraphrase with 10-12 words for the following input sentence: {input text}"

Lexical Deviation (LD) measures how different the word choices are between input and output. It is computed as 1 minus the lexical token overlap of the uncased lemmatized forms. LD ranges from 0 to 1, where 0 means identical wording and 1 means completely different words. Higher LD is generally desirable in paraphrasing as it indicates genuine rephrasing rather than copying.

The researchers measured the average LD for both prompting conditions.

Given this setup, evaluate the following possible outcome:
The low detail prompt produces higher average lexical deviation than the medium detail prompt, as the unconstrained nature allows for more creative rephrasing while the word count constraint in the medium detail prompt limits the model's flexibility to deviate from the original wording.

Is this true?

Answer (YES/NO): YES